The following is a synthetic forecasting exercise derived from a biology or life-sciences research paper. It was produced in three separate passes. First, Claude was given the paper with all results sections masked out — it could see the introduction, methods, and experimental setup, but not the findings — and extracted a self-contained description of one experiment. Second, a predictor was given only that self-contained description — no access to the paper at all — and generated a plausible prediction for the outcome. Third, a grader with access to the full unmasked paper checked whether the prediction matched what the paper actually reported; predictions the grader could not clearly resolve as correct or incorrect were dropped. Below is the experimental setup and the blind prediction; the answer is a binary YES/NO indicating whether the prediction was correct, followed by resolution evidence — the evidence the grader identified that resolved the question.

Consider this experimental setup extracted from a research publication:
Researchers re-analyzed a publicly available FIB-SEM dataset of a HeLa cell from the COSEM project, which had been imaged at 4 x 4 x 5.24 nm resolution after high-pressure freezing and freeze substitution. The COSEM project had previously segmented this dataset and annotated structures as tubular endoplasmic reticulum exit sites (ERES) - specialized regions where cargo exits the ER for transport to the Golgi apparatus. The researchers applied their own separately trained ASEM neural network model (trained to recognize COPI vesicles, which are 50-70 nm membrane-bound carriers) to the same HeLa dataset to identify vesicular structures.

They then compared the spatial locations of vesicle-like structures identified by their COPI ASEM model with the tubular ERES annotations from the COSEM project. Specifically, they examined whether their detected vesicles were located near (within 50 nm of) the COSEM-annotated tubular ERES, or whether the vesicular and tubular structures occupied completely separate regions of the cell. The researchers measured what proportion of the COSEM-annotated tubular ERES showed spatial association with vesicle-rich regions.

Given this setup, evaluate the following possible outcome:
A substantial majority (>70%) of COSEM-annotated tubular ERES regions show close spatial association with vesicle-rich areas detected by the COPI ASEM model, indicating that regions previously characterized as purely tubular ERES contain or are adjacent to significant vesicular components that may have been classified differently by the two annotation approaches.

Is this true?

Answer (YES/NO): NO